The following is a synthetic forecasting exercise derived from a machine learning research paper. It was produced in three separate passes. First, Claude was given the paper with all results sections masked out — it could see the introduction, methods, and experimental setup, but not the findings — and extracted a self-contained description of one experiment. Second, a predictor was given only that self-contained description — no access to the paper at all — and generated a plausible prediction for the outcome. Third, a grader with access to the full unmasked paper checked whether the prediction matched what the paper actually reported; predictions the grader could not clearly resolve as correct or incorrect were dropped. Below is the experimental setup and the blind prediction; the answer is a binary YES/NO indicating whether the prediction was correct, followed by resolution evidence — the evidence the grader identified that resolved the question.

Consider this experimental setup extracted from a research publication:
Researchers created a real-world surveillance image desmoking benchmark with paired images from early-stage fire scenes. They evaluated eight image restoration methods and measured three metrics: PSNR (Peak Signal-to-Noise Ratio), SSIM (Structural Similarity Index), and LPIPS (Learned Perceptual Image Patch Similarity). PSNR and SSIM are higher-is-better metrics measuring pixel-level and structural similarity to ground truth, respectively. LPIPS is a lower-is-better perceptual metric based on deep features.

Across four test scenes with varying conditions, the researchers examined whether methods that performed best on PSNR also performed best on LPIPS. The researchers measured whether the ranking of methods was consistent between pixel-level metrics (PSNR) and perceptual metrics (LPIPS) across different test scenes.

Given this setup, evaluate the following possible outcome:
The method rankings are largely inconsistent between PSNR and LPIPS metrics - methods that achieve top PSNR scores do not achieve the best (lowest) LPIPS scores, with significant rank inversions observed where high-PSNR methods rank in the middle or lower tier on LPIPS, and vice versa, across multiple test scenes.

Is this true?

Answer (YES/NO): NO